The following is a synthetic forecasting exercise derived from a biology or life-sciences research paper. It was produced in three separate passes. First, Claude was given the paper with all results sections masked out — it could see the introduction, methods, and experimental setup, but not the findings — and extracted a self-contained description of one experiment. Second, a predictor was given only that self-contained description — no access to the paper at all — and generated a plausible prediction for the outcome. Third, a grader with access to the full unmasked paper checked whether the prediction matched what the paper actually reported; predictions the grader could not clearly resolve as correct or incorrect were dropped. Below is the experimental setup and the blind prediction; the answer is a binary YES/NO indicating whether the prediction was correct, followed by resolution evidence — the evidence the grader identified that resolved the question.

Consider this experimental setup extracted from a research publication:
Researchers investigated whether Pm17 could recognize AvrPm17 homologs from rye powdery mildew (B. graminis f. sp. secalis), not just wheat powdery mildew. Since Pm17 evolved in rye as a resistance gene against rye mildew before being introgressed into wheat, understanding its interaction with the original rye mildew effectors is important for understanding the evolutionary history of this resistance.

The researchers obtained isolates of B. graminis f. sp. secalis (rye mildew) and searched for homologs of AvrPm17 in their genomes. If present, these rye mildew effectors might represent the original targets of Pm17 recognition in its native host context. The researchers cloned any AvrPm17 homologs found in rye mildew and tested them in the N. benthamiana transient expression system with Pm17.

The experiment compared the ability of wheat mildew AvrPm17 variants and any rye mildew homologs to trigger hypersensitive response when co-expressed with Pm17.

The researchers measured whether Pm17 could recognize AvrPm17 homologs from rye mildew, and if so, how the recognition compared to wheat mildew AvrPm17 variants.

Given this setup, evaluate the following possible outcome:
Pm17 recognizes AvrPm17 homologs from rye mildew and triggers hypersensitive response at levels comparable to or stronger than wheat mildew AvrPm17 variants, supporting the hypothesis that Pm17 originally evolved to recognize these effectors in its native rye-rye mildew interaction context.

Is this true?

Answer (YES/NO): NO